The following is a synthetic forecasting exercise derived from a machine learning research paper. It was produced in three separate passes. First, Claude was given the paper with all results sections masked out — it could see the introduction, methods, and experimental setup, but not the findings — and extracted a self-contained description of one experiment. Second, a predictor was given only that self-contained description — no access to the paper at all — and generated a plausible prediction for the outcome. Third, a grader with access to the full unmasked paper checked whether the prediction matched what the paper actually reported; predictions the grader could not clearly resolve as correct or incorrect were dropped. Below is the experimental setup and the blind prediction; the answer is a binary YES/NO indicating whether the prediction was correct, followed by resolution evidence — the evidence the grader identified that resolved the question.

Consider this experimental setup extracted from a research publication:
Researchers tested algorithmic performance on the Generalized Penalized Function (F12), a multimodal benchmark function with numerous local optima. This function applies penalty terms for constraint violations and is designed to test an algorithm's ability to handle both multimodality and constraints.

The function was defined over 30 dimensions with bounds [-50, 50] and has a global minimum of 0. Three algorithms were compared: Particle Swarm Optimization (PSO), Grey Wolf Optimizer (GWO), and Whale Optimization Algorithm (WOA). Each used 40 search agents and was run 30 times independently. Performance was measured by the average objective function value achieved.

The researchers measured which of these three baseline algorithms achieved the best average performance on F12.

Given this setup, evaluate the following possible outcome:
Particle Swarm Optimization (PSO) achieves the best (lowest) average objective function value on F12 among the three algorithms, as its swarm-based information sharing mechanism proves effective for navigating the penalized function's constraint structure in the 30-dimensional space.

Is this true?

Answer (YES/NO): NO